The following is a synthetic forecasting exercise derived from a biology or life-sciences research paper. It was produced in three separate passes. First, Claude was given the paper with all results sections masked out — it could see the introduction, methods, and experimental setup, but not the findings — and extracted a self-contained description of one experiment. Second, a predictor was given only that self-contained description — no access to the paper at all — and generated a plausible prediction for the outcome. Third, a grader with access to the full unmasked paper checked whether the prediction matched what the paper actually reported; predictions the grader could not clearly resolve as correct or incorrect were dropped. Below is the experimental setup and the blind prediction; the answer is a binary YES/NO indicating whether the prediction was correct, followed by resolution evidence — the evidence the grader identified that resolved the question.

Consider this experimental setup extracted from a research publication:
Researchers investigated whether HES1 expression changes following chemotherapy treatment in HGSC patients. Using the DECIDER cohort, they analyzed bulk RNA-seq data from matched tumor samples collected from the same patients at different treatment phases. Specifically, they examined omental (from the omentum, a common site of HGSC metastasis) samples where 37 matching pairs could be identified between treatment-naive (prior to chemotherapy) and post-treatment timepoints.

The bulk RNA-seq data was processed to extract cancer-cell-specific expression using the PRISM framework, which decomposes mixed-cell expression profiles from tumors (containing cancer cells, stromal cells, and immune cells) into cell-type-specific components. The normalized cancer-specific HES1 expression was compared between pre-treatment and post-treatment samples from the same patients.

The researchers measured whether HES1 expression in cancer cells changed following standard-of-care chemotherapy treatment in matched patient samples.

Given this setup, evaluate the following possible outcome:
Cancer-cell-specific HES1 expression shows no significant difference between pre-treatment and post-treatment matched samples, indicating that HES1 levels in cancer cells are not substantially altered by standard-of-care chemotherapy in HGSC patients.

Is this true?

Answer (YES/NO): YES